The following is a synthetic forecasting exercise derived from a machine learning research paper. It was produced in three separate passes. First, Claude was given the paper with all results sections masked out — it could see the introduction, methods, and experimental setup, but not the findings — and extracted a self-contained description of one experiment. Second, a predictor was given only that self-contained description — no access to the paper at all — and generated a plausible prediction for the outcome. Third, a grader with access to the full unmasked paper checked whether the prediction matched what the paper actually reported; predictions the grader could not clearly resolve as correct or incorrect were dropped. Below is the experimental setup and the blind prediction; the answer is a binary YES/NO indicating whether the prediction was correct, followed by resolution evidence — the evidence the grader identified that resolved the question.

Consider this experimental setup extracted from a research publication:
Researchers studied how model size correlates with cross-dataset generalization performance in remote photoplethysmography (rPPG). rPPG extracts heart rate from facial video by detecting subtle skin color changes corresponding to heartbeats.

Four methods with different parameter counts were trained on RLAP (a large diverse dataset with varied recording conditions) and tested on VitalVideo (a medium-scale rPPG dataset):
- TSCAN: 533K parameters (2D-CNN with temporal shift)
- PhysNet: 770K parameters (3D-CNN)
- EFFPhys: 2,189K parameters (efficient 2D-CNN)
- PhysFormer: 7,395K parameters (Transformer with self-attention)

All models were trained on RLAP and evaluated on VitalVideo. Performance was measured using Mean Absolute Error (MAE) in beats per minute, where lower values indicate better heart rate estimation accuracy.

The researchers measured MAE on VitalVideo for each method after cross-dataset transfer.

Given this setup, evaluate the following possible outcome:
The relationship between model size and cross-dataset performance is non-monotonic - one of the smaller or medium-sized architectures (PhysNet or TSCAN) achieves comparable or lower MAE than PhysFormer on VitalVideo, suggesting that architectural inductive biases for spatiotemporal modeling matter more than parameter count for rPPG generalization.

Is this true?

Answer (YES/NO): YES